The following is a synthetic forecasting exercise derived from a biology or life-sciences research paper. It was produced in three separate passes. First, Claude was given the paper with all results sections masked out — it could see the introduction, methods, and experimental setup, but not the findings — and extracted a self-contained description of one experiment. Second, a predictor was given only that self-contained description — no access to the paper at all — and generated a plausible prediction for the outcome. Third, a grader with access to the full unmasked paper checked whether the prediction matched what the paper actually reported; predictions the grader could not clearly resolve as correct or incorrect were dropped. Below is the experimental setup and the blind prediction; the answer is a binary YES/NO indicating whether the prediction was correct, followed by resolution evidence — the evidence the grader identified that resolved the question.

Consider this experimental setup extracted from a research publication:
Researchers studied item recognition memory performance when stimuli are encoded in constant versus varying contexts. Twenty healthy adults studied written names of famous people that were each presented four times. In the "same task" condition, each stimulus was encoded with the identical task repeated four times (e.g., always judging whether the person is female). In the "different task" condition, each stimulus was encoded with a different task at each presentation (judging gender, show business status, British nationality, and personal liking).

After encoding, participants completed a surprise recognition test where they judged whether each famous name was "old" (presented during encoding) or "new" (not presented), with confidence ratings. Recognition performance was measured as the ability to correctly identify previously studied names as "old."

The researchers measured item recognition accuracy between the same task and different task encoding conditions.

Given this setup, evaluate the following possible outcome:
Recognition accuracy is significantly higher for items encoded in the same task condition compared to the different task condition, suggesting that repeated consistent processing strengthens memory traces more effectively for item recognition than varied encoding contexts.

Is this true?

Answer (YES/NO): NO